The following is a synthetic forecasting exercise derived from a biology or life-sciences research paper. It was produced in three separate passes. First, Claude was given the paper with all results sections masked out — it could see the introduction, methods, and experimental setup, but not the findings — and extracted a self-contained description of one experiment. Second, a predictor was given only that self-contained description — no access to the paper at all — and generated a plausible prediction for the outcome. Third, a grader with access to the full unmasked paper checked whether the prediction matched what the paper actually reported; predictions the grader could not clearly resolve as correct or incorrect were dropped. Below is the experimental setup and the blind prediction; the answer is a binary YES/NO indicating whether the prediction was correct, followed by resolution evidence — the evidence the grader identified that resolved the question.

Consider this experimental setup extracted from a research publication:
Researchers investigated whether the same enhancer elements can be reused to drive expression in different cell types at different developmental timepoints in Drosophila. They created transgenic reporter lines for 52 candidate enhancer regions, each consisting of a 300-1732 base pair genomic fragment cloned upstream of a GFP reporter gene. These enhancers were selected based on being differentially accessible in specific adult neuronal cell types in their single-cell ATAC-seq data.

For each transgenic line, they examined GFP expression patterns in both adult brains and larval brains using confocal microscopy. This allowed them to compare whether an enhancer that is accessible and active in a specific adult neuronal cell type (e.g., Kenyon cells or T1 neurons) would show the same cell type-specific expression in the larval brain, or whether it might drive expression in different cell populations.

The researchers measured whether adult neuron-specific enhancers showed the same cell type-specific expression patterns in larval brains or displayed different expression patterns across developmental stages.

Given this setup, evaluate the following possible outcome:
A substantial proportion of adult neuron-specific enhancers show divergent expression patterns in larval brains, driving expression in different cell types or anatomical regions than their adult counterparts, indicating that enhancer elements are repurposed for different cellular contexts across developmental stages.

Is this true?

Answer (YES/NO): YES